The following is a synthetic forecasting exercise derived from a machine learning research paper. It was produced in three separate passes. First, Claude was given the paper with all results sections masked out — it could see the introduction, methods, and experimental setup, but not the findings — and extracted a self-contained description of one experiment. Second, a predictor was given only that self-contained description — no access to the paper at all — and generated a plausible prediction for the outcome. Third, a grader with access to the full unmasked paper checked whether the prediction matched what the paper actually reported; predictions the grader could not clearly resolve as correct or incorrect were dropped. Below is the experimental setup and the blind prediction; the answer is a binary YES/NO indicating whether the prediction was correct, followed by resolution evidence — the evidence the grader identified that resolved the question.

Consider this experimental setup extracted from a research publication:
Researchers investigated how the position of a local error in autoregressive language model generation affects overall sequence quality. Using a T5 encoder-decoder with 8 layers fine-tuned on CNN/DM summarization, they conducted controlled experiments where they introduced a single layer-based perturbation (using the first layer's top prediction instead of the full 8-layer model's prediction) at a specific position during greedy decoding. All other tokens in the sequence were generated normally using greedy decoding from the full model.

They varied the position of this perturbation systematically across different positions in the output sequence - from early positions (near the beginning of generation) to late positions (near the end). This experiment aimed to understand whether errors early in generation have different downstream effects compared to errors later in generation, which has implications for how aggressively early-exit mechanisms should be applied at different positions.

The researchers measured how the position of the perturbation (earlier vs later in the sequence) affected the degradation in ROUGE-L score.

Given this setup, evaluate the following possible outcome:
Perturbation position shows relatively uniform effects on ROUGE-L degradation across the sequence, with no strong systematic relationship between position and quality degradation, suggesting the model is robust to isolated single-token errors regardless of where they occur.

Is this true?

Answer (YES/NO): NO